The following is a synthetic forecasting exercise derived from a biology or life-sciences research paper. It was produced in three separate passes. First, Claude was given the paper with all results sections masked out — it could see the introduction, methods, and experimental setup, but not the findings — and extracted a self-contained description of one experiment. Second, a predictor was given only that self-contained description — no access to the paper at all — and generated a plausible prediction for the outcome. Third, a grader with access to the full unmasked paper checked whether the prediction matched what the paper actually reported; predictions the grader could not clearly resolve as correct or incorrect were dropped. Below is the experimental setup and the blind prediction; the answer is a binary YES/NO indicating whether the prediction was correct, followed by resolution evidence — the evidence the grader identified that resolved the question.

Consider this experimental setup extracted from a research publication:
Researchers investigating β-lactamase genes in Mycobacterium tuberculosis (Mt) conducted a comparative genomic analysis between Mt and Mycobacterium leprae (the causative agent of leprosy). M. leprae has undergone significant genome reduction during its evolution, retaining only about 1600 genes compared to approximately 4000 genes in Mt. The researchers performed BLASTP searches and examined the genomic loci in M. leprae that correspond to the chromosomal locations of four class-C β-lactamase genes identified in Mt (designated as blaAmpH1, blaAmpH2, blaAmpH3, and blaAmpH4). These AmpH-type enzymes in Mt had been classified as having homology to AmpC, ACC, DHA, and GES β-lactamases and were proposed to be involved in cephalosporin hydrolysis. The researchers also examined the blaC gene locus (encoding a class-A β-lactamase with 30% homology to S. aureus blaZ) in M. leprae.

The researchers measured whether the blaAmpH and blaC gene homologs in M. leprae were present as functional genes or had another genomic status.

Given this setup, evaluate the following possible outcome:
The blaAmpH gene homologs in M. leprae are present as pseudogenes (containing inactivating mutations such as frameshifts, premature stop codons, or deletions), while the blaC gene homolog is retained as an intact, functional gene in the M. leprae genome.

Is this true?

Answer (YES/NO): NO